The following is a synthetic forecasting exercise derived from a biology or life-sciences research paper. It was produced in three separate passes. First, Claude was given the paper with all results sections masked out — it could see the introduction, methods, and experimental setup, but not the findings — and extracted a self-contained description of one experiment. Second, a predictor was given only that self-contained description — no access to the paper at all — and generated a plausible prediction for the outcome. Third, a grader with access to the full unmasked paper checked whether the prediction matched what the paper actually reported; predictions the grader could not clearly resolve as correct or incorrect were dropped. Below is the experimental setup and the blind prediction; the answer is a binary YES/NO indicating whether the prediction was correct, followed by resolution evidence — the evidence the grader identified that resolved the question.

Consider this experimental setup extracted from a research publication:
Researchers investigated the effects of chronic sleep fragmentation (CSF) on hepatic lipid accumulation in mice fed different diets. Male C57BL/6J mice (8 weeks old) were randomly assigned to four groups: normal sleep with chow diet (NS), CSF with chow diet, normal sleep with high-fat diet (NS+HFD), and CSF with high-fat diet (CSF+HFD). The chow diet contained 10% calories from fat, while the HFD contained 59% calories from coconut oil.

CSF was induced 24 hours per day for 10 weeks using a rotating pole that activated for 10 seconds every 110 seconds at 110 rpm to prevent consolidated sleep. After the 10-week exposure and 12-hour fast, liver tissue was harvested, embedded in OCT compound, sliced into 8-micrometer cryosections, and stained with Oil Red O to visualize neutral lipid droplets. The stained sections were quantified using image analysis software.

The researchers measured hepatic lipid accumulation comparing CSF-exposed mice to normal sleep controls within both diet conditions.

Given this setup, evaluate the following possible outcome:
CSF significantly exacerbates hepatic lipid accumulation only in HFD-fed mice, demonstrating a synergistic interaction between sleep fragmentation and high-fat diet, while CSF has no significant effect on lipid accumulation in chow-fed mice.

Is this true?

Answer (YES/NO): NO